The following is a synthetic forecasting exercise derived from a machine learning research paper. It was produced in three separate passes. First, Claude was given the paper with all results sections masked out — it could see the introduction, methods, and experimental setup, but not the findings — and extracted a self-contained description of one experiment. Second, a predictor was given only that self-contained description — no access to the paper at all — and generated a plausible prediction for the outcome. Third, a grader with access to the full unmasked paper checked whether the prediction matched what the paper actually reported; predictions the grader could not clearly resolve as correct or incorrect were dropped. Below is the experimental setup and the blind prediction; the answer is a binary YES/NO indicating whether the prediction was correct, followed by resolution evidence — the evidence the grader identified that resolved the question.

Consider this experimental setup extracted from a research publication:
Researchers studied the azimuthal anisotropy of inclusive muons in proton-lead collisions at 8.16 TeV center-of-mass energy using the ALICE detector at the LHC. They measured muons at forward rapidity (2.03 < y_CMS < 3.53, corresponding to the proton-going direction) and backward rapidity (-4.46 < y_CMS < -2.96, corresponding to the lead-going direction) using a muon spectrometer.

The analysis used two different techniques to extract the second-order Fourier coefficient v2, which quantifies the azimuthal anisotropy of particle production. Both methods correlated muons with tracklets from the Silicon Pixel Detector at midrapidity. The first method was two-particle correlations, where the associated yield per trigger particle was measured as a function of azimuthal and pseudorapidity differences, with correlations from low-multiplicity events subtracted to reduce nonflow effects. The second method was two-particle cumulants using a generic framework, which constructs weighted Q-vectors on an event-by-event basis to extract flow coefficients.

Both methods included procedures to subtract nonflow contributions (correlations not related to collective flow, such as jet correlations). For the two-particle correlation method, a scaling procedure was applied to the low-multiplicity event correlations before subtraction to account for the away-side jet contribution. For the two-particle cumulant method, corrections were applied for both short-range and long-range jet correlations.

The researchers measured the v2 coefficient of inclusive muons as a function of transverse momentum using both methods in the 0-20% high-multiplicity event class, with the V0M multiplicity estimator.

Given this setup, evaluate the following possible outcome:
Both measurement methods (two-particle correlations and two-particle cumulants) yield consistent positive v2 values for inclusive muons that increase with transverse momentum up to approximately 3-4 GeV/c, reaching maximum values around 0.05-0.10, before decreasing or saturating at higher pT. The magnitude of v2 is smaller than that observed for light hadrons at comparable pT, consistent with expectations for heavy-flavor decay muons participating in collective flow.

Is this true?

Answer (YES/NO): NO